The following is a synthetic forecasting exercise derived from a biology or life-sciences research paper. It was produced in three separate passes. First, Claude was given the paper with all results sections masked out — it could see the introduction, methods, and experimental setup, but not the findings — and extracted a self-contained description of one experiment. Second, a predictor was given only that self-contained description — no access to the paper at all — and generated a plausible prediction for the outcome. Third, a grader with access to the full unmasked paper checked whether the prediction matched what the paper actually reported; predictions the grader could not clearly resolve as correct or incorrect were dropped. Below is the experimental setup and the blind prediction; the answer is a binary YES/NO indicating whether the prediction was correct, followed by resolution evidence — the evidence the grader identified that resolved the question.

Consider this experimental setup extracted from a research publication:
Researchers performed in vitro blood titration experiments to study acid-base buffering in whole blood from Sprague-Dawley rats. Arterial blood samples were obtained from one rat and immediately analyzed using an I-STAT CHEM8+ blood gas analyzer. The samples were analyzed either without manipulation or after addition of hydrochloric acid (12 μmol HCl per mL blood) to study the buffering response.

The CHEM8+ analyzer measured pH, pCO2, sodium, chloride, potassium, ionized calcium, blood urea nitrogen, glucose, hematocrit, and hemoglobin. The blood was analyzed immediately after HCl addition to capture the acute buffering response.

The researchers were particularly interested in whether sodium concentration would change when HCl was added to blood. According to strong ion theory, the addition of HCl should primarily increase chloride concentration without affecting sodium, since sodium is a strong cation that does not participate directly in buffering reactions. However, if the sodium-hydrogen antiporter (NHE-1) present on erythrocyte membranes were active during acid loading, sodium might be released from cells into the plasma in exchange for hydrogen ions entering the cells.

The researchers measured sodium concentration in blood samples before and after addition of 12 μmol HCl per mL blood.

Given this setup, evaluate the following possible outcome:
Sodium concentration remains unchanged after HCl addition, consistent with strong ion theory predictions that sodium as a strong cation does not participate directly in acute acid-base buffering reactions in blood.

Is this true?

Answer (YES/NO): NO